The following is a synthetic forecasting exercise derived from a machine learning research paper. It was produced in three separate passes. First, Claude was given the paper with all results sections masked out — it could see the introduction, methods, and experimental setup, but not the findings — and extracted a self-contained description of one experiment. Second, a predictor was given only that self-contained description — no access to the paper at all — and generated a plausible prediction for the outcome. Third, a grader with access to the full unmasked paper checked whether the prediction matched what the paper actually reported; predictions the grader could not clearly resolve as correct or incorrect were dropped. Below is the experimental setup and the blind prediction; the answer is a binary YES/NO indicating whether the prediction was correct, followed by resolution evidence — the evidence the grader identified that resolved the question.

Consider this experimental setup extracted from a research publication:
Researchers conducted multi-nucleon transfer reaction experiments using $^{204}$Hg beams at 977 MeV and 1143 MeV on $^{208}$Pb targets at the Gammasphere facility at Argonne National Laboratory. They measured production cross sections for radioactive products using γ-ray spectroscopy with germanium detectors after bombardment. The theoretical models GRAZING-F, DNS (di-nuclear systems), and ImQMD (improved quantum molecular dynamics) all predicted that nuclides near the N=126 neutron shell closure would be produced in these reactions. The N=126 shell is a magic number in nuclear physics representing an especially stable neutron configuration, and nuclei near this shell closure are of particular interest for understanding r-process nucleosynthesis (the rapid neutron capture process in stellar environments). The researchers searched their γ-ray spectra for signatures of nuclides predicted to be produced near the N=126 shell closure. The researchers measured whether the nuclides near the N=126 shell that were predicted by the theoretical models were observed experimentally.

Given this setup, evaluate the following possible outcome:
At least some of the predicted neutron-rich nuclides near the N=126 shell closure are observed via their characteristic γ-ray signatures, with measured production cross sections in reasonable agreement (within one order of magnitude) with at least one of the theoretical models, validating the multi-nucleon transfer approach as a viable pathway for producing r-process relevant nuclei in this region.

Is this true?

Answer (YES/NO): NO